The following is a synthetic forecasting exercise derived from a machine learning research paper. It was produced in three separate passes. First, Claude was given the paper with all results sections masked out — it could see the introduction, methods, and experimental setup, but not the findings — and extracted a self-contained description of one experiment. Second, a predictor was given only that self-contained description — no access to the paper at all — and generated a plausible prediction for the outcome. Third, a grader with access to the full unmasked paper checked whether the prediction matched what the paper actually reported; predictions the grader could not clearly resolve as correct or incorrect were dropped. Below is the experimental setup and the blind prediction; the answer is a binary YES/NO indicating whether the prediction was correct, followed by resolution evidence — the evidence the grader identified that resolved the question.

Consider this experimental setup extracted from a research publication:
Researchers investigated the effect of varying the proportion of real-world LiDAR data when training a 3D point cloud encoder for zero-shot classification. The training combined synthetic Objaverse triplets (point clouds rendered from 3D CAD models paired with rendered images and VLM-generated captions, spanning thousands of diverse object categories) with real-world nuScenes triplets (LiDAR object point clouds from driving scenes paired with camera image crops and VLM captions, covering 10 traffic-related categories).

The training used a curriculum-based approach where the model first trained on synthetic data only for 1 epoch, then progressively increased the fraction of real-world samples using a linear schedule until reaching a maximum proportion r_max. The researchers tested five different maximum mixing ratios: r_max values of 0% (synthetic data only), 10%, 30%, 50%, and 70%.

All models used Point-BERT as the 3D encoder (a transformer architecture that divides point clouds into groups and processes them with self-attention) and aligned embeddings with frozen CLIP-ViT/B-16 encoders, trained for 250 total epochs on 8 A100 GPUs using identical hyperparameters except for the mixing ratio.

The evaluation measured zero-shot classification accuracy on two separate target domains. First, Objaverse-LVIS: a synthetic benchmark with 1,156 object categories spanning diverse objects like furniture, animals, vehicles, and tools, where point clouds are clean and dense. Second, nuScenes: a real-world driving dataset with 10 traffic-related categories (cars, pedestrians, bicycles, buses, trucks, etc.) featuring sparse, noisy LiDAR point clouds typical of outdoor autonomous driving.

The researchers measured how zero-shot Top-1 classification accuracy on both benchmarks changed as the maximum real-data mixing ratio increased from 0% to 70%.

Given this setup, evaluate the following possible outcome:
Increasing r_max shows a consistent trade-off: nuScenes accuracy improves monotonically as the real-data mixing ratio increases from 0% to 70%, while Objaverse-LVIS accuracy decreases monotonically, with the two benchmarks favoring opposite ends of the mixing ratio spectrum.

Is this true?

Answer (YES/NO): NO